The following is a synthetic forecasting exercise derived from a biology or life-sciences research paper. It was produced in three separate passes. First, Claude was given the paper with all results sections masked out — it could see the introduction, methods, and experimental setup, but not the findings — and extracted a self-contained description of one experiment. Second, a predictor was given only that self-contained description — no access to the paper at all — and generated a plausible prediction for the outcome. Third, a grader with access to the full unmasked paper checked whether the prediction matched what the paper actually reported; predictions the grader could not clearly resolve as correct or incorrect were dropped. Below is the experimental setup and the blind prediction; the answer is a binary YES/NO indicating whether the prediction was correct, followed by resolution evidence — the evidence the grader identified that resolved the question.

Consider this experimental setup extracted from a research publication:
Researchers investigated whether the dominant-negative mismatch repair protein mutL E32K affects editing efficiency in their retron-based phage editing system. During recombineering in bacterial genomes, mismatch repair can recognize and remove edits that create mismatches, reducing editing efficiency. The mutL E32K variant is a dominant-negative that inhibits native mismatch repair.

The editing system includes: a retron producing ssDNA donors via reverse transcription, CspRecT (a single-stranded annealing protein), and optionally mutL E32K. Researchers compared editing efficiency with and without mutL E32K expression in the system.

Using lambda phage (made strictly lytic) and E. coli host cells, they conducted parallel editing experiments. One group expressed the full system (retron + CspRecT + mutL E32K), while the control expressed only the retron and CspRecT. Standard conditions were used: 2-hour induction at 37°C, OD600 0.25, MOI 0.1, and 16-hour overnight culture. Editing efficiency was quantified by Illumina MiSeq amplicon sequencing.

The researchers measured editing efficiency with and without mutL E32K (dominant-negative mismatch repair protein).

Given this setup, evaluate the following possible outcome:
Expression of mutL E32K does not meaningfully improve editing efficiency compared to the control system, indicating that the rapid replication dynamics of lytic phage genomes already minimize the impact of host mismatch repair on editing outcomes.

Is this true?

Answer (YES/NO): NO